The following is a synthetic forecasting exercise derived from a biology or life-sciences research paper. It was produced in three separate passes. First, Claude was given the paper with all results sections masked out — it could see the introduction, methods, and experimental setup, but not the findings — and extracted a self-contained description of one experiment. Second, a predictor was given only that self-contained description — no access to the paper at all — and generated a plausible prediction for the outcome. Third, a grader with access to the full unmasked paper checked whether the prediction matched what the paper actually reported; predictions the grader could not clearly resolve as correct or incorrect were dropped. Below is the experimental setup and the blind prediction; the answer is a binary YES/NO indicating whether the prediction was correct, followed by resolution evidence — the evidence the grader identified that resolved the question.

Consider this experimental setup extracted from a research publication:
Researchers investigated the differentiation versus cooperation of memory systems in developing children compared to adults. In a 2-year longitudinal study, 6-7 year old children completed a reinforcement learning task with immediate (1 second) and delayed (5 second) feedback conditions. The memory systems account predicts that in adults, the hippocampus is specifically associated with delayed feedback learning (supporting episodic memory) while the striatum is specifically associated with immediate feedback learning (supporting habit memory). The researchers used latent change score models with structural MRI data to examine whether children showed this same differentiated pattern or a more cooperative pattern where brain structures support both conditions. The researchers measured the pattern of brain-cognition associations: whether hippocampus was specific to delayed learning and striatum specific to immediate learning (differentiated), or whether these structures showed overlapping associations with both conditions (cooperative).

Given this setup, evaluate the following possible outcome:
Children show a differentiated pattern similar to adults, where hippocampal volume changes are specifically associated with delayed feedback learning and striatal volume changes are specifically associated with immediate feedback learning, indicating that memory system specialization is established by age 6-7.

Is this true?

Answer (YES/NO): NO